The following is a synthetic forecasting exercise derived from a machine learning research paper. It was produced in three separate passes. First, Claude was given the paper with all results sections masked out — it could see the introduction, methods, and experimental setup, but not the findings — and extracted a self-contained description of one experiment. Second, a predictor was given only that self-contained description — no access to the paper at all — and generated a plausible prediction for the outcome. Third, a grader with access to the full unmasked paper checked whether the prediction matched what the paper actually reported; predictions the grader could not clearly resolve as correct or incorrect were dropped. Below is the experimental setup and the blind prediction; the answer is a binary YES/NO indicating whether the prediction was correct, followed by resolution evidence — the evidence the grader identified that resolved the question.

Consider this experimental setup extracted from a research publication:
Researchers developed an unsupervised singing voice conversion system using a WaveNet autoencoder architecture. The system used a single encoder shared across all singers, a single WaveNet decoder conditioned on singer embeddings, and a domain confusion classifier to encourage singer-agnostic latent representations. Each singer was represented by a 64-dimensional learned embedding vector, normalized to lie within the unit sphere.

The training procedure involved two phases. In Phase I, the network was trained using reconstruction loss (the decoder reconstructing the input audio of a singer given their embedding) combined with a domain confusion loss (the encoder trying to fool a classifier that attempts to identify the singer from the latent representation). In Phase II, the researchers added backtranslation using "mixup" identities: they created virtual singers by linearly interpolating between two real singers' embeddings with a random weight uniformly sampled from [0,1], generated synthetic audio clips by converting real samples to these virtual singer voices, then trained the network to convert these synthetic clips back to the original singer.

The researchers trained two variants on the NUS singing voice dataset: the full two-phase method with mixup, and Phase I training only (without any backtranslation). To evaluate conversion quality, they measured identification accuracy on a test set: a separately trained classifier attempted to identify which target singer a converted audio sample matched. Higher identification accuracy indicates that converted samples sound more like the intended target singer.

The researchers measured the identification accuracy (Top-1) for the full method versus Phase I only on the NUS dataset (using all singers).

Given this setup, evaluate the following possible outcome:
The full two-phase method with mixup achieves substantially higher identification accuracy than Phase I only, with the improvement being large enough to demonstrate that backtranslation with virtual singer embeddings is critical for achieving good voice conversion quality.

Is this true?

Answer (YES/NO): YES